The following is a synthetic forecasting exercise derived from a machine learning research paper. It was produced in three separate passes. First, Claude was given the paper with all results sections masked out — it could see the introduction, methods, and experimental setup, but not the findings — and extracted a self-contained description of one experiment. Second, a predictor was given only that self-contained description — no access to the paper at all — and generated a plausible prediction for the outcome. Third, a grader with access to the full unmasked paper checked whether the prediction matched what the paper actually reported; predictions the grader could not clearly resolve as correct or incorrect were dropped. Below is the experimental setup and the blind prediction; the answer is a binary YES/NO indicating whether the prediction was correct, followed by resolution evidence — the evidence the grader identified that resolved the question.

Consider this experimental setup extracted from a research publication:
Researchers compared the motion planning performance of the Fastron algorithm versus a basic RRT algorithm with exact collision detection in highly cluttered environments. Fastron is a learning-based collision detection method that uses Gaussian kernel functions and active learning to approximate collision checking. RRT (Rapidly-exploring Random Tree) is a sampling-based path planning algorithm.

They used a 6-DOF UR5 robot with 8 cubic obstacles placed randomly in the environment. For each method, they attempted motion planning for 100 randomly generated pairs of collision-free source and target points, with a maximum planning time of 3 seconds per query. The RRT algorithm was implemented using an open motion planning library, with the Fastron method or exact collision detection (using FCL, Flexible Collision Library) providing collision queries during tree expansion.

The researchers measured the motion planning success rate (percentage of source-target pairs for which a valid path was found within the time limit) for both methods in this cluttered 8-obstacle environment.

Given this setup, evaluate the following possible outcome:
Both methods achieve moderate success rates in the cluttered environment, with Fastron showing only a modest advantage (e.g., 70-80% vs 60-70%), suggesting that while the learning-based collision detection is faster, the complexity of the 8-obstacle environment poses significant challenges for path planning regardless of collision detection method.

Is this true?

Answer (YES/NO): NO